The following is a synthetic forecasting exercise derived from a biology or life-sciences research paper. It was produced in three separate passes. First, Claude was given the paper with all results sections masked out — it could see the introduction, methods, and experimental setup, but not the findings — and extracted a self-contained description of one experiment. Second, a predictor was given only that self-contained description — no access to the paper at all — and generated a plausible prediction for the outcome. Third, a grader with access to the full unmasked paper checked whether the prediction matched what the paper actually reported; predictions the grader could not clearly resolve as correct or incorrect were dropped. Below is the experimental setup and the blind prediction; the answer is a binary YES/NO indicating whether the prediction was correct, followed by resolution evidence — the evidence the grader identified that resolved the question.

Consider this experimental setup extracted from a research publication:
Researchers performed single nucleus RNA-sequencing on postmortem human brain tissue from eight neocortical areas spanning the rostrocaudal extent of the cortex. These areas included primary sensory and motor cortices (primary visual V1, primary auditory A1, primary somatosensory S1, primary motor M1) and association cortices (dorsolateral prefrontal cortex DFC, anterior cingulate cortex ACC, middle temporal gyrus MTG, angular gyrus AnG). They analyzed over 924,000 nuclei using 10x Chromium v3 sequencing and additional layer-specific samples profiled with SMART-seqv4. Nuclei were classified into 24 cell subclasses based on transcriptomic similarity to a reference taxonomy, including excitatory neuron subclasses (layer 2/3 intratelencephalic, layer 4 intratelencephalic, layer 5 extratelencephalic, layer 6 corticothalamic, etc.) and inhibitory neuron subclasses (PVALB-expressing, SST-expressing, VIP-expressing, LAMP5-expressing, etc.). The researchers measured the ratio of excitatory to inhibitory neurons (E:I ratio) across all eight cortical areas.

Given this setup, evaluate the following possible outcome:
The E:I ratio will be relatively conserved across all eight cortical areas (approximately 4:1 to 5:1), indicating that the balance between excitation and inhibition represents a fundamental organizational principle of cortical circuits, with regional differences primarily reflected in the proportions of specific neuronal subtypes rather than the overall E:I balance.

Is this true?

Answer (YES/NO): NO